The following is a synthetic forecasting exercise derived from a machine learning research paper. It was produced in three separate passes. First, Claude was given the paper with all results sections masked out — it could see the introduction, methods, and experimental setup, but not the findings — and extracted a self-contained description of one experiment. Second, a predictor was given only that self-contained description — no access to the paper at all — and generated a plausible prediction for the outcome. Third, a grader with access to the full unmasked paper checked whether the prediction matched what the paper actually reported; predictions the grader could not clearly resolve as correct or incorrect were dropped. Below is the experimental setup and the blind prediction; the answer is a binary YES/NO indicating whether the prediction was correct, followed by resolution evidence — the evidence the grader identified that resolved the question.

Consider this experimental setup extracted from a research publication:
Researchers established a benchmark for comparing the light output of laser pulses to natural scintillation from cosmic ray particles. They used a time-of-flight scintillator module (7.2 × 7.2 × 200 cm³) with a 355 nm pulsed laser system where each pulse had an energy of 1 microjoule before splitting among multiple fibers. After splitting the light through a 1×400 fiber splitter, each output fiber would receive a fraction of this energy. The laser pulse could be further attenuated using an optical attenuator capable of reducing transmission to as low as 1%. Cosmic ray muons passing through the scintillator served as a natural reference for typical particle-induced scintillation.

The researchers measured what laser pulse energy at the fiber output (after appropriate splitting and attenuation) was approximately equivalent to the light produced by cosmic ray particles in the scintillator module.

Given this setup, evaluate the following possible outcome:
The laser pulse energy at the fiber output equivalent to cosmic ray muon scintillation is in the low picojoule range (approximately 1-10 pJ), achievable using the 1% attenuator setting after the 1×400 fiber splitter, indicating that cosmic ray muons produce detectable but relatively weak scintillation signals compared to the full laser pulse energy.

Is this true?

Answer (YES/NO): NO